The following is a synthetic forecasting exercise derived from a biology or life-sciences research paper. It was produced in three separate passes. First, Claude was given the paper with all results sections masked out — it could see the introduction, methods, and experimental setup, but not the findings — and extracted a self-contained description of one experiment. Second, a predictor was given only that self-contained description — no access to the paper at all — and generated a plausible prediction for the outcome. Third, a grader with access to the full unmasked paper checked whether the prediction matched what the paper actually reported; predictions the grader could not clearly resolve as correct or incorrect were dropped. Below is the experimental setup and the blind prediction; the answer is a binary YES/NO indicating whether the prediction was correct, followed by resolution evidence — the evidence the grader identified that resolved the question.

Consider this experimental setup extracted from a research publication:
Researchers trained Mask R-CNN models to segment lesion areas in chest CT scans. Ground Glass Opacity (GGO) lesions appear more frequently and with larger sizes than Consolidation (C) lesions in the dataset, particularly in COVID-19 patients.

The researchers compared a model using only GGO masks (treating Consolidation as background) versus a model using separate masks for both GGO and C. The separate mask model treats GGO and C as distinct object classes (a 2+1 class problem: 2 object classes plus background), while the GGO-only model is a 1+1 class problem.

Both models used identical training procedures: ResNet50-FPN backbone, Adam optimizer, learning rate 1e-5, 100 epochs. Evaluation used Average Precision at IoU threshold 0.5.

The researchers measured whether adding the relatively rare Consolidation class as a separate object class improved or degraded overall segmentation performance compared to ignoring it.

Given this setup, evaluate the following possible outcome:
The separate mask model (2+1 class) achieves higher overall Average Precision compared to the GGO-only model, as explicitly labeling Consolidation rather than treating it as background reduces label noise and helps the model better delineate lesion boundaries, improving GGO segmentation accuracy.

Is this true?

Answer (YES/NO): YES